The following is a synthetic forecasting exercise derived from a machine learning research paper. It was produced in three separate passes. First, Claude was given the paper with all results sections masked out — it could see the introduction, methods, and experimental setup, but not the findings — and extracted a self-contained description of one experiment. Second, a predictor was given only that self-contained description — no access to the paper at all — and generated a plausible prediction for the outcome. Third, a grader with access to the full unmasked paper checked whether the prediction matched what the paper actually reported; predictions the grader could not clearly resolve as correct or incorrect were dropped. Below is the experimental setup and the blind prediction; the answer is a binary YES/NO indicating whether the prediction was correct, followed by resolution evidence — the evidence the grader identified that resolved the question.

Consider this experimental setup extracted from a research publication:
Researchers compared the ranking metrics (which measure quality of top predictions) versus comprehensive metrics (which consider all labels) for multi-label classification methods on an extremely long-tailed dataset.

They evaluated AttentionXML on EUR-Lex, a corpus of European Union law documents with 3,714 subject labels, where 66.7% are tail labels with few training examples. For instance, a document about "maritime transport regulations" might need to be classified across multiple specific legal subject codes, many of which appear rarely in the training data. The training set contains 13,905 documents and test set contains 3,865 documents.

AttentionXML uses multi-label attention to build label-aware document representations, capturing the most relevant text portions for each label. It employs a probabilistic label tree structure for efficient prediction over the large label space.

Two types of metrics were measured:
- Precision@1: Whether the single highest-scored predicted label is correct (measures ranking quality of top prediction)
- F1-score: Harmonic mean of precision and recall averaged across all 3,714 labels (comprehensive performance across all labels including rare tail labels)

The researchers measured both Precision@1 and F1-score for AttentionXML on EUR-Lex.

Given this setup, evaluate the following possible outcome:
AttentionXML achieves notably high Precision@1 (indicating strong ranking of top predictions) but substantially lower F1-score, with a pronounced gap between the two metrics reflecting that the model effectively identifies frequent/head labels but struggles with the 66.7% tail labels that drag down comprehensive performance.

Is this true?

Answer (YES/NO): YES